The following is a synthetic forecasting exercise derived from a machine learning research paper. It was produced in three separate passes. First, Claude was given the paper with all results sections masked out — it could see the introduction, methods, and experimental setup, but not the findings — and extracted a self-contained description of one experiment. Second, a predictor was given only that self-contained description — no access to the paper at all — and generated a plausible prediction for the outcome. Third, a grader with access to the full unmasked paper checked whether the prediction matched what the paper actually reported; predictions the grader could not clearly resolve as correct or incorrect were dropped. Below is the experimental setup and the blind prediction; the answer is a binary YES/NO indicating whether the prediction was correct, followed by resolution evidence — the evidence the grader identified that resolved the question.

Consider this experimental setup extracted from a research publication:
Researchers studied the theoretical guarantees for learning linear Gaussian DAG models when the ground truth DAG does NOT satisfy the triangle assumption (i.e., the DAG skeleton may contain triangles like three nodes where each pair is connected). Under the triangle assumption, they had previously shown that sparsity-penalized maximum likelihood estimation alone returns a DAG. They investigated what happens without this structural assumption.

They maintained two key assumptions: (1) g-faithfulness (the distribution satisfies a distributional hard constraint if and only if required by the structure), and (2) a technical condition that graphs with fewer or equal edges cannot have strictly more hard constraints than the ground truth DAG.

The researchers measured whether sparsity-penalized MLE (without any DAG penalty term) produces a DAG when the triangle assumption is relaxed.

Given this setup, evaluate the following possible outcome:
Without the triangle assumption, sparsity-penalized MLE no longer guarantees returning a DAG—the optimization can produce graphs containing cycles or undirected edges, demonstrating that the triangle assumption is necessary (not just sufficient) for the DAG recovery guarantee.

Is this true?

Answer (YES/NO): YES